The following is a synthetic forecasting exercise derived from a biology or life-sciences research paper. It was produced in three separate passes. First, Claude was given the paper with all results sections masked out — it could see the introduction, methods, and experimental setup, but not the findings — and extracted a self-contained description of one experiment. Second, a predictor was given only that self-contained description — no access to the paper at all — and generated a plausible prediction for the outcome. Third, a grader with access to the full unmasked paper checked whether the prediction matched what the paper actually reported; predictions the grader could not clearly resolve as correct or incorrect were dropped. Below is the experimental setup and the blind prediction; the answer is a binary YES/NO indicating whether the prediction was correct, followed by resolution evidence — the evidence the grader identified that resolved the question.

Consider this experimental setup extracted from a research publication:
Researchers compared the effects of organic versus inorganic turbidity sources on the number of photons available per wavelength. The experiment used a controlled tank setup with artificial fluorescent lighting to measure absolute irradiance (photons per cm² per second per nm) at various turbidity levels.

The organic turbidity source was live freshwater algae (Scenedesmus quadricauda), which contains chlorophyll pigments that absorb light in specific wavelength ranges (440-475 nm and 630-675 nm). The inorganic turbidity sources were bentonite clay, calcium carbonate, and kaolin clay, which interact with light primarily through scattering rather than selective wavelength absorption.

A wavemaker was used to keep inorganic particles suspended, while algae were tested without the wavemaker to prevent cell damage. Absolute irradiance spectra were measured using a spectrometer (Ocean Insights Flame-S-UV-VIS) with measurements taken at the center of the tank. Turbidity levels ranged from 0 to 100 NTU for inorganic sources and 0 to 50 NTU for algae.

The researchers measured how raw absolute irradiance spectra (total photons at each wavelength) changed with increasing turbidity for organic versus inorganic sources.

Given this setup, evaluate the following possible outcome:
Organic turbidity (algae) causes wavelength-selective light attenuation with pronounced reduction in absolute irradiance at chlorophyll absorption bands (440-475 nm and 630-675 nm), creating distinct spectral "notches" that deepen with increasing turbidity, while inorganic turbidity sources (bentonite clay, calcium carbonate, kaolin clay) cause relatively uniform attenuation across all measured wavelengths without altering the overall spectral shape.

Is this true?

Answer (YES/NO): NO